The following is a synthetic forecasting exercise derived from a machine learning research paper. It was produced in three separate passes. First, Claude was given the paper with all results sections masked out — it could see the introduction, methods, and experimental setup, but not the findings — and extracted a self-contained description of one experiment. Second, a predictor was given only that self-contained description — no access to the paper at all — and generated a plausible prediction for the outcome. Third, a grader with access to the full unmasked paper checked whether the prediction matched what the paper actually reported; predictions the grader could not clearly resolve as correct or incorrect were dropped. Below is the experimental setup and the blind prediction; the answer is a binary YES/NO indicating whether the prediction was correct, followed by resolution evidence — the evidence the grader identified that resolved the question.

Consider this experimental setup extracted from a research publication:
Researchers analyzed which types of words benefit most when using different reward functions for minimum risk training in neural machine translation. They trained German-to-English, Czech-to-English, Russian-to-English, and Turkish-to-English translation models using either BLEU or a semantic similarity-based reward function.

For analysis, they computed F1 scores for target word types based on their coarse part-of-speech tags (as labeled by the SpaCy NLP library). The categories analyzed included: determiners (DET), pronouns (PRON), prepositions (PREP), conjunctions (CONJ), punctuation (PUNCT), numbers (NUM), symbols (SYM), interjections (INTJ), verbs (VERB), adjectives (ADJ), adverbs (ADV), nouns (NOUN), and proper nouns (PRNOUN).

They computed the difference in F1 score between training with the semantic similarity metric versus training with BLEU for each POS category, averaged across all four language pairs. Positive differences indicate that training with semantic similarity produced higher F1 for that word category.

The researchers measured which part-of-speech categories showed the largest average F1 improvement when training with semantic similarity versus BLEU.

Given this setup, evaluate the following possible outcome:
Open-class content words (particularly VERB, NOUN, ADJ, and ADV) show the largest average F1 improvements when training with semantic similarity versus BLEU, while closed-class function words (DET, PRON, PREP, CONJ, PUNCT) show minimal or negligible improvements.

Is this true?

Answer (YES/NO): NO